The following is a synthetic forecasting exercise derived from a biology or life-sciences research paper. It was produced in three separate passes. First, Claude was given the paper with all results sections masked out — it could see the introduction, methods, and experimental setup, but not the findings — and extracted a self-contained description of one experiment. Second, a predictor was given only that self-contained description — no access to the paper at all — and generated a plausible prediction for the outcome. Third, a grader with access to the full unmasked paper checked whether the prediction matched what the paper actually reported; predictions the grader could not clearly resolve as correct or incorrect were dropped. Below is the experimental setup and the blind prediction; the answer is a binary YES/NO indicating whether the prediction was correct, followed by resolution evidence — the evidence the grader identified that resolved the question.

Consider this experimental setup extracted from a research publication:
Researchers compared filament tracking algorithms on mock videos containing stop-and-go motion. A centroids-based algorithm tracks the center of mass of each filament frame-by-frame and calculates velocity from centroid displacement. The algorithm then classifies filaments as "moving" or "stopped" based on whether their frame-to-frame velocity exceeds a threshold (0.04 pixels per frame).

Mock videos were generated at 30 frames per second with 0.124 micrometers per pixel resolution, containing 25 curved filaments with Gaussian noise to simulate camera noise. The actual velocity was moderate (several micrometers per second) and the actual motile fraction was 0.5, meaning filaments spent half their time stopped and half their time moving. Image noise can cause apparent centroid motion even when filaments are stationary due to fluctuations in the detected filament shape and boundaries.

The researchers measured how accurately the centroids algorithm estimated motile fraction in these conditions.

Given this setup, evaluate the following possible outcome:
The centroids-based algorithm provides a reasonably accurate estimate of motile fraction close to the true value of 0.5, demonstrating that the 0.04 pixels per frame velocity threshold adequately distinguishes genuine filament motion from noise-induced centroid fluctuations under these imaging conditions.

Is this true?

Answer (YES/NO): NO